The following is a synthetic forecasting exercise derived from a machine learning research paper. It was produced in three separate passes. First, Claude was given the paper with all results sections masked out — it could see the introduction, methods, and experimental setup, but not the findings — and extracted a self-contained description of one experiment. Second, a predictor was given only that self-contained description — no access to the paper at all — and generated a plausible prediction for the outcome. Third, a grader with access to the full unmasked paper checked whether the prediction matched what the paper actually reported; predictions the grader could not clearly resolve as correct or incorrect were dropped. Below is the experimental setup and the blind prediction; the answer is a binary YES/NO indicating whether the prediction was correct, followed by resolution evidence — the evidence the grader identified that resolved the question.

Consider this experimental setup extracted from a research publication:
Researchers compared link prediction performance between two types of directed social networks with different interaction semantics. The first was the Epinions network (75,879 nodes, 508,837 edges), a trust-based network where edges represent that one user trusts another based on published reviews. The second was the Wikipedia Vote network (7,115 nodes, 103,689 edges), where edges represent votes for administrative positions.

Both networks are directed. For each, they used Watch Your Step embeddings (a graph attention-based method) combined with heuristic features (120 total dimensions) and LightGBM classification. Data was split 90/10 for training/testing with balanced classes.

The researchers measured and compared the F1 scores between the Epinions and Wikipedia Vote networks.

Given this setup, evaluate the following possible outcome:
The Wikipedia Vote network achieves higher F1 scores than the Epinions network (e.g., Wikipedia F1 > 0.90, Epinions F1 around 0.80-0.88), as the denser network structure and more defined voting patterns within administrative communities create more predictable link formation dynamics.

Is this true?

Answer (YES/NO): NO